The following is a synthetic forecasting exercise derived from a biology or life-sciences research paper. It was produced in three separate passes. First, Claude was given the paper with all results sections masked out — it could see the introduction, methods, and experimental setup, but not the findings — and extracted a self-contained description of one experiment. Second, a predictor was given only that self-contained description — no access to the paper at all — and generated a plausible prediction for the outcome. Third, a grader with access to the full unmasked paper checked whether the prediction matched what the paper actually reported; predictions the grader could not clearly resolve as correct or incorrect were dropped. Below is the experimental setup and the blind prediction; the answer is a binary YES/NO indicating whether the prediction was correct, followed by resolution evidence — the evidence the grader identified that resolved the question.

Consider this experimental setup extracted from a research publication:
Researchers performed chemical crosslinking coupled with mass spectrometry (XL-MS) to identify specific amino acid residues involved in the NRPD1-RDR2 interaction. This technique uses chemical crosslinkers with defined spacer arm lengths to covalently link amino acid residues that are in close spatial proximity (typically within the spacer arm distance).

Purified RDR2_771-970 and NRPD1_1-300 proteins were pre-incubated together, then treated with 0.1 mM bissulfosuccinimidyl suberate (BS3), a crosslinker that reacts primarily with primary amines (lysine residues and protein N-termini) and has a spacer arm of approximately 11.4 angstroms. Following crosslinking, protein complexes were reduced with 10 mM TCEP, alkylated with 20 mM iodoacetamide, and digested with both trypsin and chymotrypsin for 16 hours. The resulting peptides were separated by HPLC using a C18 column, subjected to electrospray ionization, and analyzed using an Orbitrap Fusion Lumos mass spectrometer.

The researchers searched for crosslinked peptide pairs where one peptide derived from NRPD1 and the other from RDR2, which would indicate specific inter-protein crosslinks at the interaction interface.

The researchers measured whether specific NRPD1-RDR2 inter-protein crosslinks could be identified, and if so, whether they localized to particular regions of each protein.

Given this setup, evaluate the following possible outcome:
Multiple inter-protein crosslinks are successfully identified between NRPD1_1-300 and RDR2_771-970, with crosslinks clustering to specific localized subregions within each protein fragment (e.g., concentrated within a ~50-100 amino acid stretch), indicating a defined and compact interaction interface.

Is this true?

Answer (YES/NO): YES